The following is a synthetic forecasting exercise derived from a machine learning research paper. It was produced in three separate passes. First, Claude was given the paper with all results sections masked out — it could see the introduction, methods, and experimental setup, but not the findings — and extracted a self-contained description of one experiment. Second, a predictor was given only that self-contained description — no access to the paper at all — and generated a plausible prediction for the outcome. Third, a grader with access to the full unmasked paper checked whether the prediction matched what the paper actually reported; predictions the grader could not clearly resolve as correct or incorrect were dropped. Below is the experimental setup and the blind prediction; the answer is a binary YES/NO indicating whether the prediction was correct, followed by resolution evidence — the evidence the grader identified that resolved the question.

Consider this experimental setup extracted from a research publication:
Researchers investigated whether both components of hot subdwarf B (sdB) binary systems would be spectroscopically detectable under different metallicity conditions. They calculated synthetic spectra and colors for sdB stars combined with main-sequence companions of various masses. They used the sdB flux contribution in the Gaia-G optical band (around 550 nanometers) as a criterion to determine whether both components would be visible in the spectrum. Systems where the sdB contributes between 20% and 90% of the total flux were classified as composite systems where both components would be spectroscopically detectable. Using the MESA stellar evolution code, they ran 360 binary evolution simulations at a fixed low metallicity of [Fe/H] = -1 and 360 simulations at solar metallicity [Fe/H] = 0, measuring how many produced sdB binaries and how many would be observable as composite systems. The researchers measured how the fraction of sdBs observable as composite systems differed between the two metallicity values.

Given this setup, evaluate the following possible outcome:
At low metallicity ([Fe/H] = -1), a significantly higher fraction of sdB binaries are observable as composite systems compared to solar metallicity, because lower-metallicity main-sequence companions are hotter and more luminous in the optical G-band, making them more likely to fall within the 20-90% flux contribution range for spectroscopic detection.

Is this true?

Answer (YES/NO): NO